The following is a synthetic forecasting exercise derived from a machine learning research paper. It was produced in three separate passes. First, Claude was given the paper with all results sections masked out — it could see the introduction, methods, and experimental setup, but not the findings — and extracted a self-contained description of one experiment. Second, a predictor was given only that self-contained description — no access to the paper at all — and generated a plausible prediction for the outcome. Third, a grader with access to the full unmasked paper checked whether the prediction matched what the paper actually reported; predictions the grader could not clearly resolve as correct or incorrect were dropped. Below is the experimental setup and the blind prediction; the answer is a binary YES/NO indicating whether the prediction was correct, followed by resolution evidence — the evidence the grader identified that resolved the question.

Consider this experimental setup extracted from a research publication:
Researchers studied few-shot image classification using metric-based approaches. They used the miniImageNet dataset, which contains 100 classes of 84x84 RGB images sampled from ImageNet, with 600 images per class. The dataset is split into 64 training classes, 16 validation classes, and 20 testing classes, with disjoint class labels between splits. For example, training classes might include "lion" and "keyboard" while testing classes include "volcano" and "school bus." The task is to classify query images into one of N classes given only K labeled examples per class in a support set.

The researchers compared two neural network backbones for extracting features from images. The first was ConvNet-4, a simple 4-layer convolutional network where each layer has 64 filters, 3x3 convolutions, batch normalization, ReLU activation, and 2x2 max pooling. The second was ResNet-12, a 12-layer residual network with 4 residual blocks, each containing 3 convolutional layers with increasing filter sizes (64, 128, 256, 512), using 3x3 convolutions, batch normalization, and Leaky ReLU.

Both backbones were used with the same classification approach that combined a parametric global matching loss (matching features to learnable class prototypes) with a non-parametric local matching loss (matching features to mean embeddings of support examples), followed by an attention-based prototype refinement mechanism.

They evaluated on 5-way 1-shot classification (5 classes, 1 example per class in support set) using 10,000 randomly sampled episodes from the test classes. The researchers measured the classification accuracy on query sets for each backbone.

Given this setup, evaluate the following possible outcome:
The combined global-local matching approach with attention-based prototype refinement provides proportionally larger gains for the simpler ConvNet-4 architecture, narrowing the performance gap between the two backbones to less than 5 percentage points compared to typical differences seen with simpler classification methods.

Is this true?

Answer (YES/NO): NO